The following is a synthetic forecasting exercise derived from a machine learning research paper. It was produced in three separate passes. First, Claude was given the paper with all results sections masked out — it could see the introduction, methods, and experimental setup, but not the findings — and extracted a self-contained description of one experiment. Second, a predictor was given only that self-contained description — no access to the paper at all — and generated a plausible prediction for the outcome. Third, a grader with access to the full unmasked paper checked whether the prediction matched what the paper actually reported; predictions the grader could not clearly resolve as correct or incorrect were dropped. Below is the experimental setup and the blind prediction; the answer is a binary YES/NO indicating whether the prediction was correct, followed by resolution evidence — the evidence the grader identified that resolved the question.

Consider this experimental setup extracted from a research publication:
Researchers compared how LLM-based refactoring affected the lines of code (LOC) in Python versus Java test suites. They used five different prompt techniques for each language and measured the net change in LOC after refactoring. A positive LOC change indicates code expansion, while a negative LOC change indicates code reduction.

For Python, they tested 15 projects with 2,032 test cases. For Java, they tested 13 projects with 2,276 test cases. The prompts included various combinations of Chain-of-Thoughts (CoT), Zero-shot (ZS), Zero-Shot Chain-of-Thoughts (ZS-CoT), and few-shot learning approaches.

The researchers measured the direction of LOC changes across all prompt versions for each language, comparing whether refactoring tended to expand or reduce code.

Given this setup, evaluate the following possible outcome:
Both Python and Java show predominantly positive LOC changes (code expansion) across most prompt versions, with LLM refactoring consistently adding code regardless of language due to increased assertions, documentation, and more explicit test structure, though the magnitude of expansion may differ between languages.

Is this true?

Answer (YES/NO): NO